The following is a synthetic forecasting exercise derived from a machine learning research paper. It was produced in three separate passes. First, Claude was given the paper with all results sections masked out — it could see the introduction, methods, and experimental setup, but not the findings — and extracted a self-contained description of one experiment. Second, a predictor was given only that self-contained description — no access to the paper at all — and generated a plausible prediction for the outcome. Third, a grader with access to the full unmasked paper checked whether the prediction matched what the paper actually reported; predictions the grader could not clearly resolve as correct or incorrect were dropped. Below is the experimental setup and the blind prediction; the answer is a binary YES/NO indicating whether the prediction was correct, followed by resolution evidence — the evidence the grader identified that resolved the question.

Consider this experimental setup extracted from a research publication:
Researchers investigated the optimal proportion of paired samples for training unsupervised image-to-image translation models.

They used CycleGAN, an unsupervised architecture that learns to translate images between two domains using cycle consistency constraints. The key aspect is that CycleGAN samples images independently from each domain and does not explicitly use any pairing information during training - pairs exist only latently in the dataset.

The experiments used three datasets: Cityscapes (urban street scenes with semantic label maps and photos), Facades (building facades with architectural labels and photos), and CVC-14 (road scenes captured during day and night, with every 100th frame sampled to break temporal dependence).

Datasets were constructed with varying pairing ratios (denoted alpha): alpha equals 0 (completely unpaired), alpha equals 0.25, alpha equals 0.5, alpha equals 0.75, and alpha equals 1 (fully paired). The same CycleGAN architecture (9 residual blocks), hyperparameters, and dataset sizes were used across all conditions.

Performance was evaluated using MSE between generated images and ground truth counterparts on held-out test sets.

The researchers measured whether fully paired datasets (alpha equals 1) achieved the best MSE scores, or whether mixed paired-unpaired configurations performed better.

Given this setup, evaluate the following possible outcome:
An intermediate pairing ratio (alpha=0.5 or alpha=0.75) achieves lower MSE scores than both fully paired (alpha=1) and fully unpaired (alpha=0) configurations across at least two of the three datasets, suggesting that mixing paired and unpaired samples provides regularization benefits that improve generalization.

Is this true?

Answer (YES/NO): YES